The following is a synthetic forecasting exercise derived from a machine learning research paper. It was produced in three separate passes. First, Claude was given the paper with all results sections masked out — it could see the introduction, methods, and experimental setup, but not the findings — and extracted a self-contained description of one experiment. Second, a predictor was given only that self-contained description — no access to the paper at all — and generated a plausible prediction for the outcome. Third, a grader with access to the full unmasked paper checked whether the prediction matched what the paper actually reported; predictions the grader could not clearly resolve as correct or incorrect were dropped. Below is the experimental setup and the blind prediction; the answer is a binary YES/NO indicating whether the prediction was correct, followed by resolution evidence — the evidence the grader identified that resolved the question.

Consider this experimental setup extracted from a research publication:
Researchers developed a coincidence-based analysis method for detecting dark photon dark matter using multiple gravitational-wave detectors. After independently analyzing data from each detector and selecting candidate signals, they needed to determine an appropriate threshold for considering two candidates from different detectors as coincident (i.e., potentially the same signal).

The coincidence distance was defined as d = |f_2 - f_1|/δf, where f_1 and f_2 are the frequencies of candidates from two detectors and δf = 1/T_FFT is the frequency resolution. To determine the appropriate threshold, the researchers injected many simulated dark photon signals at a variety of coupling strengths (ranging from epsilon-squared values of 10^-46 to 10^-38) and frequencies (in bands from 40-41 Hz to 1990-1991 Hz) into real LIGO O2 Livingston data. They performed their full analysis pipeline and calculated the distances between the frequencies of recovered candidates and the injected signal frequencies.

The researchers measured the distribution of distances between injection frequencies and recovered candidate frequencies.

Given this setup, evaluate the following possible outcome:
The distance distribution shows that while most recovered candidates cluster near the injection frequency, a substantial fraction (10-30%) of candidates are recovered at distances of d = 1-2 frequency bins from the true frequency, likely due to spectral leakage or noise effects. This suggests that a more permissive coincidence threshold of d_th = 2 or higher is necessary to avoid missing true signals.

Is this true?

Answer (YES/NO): NO